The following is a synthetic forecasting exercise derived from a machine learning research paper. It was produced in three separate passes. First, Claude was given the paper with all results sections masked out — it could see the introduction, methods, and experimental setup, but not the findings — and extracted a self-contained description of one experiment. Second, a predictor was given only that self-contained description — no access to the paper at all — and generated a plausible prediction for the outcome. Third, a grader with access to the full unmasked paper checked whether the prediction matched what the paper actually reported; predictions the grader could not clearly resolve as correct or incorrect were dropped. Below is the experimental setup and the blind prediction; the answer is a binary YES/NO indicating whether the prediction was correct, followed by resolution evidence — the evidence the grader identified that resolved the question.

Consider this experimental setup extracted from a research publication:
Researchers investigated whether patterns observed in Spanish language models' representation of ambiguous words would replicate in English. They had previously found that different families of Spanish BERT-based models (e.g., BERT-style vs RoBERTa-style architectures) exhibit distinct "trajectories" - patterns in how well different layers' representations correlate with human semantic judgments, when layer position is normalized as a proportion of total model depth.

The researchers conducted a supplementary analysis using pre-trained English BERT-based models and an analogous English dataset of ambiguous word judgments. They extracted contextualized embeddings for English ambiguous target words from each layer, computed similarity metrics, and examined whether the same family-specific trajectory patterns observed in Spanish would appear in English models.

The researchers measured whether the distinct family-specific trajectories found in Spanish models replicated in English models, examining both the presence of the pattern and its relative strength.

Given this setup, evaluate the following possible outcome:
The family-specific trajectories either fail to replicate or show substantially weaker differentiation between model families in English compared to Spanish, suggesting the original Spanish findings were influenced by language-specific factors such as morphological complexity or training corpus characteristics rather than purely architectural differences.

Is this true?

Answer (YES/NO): NO